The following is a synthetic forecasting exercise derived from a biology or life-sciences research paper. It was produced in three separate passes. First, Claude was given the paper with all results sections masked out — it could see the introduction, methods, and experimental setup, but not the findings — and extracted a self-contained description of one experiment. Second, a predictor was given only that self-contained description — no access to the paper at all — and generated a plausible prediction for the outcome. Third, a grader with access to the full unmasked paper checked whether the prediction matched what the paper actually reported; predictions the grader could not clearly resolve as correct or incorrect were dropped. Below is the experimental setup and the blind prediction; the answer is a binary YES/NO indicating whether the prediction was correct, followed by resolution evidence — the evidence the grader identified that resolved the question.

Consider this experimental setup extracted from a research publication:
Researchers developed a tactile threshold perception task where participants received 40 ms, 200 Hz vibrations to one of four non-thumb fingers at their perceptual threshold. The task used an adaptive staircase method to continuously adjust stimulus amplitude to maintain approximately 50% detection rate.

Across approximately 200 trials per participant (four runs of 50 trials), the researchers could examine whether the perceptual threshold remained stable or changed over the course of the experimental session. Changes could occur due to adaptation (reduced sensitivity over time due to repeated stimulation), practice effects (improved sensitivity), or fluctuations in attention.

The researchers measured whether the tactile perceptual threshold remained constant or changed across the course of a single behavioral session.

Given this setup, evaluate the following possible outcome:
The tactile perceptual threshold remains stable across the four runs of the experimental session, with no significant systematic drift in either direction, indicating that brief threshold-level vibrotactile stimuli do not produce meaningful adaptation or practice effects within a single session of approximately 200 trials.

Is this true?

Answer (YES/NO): NO